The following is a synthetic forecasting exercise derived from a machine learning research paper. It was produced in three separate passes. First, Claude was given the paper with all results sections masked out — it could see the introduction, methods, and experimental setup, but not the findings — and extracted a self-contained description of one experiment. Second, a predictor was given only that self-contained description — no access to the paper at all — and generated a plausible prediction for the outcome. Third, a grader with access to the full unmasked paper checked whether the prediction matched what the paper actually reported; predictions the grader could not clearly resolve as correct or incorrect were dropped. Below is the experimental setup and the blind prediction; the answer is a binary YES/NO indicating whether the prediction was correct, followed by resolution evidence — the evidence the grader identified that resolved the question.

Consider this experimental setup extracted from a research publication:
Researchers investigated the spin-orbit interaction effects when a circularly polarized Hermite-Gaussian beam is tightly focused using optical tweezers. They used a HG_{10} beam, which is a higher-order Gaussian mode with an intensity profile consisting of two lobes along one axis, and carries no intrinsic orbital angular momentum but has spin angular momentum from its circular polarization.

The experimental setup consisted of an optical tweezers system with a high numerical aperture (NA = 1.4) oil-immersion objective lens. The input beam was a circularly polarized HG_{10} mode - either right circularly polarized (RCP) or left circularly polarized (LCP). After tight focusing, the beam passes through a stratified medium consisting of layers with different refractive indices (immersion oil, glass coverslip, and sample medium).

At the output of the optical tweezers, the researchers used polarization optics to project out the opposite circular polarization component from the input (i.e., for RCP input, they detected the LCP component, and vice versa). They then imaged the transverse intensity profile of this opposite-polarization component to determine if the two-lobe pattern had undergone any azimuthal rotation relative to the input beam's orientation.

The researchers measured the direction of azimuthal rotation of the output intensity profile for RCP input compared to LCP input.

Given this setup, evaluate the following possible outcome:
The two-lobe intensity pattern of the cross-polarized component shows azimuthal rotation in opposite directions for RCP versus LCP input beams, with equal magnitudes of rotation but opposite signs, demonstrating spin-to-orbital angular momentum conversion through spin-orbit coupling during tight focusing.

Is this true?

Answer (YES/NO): YES